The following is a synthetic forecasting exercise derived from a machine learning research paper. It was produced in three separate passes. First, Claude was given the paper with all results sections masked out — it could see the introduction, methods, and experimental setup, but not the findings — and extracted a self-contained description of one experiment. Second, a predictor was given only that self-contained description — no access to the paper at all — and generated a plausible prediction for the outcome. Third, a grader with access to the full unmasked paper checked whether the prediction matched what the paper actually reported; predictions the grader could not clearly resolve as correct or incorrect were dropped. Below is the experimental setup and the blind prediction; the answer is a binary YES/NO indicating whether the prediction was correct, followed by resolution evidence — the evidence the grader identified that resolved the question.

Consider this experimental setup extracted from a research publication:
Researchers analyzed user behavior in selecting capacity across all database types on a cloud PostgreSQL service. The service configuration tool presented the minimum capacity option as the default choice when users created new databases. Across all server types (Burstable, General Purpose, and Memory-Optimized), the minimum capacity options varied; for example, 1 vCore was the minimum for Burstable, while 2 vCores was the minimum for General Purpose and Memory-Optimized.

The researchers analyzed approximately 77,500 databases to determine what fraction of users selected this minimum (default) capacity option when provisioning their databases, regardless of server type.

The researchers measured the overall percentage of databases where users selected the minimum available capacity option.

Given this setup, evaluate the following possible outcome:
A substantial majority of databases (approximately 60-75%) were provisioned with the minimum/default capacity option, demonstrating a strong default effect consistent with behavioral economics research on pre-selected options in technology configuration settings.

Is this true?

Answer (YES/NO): YES